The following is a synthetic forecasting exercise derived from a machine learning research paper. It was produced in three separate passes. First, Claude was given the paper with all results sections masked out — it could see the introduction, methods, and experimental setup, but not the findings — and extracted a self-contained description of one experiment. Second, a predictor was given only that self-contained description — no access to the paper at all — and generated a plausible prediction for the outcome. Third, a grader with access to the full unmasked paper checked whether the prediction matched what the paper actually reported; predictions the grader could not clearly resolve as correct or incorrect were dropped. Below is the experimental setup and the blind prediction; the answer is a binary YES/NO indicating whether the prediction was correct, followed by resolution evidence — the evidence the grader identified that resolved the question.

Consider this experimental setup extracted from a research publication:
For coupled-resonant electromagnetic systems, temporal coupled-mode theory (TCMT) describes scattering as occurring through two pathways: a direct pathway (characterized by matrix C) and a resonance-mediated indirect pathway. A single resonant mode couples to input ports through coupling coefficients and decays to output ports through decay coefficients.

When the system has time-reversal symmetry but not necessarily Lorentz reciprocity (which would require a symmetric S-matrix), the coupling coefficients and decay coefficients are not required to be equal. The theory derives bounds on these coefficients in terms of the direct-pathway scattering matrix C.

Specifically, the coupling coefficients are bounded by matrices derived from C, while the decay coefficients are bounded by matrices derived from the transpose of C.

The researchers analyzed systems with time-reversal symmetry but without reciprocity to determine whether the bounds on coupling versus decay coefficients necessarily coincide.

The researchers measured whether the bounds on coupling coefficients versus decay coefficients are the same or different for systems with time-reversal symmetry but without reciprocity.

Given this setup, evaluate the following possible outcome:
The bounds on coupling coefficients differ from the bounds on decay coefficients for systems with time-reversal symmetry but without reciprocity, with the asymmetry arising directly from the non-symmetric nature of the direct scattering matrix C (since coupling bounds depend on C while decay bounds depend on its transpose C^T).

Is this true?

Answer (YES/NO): YES